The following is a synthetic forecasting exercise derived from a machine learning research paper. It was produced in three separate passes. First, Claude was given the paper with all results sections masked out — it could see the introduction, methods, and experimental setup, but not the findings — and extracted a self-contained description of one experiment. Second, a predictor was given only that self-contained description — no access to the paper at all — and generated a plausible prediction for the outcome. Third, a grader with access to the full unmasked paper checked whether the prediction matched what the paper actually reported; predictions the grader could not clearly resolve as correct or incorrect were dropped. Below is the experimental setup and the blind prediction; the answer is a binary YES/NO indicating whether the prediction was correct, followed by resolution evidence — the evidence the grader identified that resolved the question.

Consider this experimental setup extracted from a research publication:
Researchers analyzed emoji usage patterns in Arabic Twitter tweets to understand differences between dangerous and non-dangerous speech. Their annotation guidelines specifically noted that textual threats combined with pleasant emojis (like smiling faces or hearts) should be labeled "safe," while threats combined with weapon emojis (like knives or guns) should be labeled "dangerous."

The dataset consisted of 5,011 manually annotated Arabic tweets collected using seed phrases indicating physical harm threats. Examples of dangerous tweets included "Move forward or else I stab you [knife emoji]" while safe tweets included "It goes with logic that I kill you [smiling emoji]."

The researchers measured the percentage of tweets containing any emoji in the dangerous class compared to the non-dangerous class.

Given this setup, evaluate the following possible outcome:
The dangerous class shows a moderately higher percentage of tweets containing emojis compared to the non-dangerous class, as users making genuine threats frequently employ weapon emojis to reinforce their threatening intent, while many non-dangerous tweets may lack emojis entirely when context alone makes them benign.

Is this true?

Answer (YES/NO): NO